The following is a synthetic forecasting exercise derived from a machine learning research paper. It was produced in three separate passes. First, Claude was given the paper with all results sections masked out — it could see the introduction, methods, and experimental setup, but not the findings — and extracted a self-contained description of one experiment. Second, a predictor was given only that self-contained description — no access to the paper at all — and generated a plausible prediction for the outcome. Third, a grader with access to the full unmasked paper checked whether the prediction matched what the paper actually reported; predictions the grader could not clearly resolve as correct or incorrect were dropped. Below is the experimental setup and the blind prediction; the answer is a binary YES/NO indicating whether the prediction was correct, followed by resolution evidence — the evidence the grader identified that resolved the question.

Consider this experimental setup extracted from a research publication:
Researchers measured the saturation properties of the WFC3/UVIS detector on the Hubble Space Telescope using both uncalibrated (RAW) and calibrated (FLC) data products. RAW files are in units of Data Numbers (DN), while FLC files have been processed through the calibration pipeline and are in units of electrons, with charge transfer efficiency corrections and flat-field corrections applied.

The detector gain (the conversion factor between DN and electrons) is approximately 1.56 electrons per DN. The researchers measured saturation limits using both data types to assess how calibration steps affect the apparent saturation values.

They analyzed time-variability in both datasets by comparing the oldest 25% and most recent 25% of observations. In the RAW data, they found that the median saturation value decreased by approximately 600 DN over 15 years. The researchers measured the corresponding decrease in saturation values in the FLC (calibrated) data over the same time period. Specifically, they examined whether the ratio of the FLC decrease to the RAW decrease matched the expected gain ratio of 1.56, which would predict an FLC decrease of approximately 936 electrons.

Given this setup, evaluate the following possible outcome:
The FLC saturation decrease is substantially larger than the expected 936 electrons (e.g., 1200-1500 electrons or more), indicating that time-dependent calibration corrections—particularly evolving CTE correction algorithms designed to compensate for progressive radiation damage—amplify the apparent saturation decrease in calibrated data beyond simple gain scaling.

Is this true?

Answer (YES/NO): NO